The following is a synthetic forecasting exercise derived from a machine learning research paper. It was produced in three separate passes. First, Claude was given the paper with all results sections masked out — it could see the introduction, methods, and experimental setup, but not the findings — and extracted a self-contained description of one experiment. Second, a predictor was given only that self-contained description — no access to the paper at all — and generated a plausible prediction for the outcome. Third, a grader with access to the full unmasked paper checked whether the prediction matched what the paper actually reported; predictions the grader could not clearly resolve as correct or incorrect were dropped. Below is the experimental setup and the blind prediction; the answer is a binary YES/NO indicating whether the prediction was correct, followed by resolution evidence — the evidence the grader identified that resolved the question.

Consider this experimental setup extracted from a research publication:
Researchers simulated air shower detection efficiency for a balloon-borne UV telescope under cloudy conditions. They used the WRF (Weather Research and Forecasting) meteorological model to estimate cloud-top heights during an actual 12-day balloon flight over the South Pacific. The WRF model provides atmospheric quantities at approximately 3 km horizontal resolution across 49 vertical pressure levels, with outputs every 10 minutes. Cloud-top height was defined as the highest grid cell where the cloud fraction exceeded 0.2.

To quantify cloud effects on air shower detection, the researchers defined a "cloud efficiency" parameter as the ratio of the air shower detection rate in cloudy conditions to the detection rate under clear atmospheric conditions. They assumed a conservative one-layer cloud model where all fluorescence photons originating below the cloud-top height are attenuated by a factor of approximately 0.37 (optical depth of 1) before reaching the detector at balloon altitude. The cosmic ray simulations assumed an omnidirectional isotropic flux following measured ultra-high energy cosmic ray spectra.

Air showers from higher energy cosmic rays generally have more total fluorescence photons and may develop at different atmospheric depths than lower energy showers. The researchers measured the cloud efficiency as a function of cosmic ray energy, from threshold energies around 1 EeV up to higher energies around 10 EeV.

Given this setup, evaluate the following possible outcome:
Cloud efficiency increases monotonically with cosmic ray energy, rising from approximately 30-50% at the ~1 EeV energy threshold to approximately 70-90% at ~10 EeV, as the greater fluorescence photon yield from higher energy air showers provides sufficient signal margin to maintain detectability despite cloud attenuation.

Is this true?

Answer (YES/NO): NO